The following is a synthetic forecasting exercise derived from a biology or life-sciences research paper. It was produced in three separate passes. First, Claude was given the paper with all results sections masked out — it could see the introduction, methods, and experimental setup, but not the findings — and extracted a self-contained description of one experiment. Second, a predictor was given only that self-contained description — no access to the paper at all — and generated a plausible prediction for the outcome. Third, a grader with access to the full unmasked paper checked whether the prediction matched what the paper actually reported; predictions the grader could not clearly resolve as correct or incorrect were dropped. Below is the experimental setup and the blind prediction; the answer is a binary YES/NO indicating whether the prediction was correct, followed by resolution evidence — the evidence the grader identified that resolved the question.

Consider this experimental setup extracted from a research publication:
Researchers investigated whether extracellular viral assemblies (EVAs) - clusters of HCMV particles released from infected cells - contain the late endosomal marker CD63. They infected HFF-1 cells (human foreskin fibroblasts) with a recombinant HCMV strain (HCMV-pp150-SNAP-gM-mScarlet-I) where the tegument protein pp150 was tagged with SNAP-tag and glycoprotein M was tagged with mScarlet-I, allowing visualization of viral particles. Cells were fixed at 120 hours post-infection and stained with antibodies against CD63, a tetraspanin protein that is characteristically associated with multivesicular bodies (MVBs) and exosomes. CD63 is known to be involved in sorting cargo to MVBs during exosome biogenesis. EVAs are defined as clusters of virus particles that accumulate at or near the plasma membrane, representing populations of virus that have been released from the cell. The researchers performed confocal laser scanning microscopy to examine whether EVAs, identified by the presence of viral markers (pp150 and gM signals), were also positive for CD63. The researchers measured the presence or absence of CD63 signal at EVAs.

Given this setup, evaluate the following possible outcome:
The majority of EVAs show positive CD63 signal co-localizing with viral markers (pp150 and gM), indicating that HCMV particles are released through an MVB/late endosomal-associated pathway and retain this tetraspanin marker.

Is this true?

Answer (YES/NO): NO